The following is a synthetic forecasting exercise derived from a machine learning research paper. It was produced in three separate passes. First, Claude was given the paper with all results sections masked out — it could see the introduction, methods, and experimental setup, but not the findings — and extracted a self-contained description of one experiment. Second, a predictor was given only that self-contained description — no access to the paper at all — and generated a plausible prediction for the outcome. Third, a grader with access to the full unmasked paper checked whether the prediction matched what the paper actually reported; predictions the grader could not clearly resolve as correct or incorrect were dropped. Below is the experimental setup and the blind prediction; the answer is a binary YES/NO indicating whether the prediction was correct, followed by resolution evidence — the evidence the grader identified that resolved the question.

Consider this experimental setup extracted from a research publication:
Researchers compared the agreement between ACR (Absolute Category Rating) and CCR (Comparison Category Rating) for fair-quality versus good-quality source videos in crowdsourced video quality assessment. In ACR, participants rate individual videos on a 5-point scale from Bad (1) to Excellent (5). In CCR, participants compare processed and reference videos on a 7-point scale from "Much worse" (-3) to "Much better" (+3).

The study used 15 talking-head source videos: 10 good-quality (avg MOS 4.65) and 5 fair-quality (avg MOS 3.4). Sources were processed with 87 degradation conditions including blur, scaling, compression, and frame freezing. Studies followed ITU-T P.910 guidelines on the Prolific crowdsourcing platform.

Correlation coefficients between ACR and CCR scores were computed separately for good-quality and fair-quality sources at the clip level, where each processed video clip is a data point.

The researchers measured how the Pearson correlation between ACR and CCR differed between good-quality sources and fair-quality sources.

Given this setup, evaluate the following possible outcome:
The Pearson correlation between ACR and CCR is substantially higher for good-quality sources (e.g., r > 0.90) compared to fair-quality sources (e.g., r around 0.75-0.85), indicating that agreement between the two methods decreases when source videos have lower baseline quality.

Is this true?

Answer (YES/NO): YES